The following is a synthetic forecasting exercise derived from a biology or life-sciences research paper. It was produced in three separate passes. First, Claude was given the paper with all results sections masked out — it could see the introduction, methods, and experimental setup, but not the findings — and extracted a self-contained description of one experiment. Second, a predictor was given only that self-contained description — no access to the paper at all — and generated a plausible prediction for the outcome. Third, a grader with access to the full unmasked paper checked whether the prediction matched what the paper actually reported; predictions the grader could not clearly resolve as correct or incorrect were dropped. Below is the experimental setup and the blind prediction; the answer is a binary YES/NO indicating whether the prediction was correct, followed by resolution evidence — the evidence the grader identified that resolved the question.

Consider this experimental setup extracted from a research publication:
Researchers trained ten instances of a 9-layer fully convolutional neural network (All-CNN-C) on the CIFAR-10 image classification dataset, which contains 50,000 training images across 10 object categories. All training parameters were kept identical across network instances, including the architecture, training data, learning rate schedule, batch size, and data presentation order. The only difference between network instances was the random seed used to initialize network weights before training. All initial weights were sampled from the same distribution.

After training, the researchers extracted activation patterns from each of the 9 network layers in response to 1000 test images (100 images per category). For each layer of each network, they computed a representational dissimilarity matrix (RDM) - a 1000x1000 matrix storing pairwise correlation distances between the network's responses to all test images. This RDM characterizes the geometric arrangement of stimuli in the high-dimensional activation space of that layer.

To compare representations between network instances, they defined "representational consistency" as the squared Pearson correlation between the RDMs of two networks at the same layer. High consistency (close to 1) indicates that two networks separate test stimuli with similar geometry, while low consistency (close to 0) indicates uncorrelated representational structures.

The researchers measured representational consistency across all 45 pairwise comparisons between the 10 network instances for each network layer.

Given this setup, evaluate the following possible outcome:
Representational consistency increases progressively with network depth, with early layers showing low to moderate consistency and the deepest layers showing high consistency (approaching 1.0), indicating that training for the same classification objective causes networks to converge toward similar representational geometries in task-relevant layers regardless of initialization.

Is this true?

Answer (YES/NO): NO